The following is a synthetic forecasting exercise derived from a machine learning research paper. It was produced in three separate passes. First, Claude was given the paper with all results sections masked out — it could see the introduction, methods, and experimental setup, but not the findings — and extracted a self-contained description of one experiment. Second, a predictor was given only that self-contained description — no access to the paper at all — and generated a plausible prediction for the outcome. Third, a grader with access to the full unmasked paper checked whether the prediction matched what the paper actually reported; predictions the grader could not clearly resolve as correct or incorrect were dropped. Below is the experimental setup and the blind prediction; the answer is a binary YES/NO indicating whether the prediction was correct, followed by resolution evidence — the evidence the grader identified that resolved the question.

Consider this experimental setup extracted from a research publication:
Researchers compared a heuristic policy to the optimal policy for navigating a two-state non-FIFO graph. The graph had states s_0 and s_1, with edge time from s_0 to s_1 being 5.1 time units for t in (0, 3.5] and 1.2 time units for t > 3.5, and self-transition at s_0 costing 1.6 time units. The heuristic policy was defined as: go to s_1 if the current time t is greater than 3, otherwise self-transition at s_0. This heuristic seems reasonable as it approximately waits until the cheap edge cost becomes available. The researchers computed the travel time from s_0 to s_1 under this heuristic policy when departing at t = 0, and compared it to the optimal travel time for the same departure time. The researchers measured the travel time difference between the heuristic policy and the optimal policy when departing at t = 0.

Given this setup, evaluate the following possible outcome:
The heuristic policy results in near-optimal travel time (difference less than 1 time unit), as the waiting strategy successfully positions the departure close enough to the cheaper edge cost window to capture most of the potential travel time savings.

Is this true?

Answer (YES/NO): NO